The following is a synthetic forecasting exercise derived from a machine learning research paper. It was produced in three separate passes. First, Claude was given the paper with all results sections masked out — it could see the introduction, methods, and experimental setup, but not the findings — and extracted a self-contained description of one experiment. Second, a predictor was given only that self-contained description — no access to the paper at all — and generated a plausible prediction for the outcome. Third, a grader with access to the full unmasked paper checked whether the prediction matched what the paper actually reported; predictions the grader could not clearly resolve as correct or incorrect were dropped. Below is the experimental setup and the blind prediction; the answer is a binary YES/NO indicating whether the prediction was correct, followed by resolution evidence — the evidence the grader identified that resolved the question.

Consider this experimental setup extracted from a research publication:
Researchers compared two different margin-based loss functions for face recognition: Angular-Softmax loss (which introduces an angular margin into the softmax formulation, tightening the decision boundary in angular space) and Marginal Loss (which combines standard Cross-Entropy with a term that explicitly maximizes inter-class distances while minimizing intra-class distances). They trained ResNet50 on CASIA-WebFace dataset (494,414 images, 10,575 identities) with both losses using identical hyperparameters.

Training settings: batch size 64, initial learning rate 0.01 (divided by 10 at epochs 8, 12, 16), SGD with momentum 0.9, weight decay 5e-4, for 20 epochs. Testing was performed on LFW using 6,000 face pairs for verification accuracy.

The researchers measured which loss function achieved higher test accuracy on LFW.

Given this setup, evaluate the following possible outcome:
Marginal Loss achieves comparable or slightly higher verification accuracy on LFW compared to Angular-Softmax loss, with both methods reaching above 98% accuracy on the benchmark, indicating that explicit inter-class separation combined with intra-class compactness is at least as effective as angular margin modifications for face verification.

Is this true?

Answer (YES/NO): NO